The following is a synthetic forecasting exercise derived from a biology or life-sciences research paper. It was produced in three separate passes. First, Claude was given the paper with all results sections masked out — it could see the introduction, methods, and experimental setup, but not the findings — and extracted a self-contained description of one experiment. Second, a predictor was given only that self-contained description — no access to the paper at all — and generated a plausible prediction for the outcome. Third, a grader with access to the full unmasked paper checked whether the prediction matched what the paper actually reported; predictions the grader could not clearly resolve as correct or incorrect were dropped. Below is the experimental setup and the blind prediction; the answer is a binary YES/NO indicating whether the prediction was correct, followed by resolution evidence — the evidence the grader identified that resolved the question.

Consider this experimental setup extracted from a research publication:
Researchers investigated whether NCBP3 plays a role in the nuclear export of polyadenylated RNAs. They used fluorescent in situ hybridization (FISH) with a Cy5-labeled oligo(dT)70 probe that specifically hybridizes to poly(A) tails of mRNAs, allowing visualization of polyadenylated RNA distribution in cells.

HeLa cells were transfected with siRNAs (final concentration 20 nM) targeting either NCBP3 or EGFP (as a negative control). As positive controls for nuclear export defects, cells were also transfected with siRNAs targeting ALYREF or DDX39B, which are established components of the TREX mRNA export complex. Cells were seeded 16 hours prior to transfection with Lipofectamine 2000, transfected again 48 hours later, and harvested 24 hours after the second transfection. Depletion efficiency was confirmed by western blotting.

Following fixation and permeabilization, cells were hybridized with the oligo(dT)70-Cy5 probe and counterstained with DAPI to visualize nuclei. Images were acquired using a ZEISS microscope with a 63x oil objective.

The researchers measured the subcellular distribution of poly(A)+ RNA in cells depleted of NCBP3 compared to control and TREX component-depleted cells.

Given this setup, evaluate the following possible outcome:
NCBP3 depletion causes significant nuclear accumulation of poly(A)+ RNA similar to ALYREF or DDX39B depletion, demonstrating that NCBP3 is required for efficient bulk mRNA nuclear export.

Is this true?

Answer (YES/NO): NO